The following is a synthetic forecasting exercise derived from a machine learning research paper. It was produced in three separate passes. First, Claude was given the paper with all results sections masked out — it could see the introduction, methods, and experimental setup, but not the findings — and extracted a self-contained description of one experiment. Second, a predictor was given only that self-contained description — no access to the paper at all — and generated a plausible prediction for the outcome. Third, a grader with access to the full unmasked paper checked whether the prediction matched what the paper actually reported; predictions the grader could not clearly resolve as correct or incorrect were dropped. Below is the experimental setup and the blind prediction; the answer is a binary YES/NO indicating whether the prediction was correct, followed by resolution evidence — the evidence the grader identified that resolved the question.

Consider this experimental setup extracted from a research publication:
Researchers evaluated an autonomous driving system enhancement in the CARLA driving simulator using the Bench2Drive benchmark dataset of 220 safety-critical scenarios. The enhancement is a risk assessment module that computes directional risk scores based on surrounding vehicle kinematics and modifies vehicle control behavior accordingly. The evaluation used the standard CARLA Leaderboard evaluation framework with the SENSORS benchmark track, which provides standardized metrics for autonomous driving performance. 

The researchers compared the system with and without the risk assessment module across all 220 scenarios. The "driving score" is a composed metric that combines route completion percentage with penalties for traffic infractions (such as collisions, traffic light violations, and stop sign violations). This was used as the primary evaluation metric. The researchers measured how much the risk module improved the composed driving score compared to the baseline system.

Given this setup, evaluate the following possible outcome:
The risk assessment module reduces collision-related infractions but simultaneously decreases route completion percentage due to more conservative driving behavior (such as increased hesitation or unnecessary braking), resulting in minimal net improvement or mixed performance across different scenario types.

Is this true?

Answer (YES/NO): NO